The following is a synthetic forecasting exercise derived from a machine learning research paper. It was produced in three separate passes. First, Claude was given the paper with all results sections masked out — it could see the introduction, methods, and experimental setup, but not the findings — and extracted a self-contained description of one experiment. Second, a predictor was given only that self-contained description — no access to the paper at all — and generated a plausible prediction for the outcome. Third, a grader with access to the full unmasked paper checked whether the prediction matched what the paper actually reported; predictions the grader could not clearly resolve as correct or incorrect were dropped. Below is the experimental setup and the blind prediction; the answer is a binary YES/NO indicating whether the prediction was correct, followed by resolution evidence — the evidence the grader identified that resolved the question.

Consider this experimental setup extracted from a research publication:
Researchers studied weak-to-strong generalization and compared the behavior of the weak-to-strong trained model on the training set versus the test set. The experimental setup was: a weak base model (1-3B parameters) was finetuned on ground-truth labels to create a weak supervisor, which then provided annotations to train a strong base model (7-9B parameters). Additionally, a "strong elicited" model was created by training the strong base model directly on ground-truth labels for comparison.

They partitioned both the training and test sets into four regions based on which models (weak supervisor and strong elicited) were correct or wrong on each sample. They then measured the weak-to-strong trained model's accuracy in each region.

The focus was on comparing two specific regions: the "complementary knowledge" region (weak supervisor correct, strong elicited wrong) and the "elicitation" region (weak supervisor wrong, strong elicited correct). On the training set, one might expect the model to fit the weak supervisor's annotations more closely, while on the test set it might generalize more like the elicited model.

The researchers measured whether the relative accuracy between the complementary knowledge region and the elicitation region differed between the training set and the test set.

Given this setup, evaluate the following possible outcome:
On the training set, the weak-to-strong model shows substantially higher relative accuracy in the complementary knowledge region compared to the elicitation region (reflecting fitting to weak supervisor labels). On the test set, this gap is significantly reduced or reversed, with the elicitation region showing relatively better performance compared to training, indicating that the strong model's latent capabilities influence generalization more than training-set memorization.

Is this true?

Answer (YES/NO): NO